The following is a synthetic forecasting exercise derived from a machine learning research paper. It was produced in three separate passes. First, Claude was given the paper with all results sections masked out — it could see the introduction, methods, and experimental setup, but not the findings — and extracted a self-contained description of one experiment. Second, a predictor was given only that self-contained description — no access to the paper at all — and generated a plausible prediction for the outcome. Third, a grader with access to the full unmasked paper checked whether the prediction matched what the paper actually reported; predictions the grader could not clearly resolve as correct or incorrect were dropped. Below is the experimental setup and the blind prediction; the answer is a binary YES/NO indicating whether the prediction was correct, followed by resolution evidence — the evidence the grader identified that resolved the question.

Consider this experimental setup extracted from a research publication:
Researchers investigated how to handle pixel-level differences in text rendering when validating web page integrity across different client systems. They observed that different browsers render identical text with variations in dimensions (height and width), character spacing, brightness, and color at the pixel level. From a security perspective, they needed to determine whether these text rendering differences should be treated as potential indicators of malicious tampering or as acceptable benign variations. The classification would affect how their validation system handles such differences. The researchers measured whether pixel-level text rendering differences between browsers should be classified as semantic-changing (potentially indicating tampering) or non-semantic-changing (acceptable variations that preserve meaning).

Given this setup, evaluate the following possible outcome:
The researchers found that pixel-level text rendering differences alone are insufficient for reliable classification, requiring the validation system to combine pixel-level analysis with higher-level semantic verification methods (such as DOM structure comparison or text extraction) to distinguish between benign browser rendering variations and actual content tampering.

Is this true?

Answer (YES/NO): NO